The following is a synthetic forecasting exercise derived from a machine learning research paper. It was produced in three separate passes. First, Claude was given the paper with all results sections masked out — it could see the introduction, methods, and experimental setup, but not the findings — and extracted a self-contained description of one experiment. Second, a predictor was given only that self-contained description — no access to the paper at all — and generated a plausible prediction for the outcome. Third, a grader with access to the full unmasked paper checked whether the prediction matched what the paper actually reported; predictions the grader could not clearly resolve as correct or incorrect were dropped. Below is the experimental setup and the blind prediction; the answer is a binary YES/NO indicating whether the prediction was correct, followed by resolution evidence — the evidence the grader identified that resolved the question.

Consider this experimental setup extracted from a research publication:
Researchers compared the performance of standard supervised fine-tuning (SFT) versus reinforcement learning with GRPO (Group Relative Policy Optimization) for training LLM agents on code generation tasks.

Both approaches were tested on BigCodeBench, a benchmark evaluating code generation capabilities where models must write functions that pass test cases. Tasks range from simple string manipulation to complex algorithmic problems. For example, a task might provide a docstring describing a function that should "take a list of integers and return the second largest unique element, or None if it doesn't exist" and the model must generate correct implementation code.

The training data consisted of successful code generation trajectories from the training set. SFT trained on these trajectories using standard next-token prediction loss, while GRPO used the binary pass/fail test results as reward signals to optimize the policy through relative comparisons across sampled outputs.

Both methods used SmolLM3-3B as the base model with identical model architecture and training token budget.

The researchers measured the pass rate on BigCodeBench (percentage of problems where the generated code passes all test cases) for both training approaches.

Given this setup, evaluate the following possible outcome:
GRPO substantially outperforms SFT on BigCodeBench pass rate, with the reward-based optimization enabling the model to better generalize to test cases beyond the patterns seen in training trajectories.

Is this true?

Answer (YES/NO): YES